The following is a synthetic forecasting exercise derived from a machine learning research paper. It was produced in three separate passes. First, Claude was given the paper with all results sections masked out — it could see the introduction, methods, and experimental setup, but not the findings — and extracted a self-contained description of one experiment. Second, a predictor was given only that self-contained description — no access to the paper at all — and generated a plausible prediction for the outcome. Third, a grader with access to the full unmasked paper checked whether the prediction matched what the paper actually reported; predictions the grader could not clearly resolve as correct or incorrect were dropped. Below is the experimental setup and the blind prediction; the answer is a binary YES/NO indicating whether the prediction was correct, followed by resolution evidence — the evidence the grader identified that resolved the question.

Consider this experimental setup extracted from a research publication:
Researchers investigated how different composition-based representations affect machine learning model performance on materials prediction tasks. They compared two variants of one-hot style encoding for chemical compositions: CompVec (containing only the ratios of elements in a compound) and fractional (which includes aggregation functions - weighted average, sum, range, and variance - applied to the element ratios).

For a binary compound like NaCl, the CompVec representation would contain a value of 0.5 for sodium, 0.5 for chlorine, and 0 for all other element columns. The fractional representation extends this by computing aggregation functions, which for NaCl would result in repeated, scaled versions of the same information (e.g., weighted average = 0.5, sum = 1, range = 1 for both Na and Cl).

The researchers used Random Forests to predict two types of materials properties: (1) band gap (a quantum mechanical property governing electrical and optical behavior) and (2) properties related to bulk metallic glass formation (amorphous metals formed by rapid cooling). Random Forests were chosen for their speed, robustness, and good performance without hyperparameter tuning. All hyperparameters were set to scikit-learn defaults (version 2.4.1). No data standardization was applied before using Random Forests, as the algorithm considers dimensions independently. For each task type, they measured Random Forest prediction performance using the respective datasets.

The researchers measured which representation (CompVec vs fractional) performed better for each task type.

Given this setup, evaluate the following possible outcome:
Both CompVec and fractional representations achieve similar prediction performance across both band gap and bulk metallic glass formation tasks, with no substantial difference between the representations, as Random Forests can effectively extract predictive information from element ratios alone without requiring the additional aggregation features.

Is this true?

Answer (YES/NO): NO